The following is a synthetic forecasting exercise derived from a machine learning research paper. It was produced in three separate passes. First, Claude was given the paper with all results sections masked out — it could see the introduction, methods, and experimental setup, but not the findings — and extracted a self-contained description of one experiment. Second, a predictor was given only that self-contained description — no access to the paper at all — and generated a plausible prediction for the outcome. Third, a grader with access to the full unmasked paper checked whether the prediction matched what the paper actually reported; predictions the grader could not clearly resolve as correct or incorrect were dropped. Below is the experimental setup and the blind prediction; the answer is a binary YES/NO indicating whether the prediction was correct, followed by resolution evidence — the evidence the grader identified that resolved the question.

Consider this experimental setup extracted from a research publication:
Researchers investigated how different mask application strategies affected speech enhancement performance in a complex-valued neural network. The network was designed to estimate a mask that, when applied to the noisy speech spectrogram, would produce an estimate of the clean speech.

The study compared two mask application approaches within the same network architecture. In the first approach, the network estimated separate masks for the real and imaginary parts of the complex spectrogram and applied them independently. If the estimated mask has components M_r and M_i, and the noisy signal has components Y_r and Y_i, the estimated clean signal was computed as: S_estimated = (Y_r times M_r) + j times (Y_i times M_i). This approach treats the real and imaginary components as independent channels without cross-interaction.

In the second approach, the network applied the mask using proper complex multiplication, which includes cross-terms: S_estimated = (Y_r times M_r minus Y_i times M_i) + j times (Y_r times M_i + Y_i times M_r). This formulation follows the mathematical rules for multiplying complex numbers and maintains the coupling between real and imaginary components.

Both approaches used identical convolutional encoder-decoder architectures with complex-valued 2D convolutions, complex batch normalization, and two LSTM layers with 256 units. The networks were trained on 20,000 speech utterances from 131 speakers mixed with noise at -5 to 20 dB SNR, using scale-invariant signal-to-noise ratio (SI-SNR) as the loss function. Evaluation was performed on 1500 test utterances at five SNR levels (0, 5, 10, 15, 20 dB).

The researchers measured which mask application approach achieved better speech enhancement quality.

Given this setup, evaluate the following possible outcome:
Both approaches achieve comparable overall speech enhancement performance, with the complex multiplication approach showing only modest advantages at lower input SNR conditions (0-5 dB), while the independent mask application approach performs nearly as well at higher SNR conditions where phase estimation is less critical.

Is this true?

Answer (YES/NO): NO